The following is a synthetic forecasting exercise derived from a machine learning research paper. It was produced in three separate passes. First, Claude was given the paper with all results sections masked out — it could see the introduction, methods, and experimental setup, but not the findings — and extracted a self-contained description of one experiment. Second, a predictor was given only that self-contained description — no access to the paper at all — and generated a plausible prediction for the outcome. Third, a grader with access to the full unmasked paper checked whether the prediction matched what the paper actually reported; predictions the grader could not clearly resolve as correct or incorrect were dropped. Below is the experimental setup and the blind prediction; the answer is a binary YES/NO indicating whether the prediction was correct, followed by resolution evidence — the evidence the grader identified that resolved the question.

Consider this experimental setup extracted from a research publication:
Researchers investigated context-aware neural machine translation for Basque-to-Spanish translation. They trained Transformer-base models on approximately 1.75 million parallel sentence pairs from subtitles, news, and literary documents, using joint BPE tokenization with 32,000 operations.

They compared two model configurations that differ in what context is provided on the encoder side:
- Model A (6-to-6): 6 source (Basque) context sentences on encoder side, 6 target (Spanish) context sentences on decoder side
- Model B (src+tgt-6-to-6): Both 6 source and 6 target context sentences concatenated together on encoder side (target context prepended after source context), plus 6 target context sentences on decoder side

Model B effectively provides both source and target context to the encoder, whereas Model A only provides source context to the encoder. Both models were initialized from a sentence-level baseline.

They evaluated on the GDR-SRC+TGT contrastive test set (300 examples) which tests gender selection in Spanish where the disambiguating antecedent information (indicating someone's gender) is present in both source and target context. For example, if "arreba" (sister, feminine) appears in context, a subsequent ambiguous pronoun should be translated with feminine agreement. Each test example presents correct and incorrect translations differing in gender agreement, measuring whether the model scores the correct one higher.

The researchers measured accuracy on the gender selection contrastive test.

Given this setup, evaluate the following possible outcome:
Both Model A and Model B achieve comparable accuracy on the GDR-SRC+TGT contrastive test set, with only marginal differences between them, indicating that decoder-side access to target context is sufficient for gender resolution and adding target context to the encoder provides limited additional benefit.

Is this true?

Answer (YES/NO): YES